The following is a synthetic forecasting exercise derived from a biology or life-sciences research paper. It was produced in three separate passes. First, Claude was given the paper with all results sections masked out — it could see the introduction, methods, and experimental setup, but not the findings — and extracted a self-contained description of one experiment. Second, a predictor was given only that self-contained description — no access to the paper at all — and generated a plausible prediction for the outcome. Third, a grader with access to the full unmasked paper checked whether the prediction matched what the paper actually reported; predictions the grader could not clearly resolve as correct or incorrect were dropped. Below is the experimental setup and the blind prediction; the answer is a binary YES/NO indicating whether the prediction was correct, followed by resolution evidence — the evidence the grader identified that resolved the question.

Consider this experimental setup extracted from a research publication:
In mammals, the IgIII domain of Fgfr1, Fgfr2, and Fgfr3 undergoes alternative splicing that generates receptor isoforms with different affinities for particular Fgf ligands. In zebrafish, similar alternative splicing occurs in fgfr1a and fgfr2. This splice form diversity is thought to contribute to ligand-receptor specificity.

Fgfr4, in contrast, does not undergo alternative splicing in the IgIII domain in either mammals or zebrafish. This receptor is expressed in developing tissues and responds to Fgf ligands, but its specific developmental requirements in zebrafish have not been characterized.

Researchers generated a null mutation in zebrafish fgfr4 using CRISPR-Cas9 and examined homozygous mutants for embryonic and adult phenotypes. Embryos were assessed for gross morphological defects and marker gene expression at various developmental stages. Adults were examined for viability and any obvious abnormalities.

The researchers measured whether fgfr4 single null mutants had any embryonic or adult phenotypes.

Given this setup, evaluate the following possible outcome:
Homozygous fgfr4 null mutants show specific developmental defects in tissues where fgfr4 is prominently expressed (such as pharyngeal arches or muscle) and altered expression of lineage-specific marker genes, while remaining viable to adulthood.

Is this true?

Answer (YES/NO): NO